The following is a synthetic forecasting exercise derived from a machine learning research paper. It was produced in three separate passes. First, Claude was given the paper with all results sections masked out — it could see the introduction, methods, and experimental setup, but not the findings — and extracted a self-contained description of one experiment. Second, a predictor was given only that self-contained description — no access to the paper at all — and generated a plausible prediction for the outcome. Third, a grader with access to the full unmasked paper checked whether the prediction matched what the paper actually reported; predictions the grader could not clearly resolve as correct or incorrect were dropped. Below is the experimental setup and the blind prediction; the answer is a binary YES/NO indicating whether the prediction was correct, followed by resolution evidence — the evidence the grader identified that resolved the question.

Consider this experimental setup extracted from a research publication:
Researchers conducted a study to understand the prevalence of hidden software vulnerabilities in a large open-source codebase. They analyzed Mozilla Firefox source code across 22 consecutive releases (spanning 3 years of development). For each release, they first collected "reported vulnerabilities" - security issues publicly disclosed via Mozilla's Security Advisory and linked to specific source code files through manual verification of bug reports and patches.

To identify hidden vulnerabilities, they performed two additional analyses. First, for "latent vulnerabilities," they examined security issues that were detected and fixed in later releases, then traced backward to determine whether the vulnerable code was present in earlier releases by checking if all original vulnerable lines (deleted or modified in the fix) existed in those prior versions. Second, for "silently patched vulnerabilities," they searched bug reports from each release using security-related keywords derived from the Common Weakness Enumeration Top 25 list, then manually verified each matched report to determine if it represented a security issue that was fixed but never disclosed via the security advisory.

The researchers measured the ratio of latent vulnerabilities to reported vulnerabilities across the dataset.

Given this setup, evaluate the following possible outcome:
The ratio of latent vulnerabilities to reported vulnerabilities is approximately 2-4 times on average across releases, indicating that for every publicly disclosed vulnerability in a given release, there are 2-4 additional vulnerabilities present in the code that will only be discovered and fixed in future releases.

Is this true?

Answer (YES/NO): YES